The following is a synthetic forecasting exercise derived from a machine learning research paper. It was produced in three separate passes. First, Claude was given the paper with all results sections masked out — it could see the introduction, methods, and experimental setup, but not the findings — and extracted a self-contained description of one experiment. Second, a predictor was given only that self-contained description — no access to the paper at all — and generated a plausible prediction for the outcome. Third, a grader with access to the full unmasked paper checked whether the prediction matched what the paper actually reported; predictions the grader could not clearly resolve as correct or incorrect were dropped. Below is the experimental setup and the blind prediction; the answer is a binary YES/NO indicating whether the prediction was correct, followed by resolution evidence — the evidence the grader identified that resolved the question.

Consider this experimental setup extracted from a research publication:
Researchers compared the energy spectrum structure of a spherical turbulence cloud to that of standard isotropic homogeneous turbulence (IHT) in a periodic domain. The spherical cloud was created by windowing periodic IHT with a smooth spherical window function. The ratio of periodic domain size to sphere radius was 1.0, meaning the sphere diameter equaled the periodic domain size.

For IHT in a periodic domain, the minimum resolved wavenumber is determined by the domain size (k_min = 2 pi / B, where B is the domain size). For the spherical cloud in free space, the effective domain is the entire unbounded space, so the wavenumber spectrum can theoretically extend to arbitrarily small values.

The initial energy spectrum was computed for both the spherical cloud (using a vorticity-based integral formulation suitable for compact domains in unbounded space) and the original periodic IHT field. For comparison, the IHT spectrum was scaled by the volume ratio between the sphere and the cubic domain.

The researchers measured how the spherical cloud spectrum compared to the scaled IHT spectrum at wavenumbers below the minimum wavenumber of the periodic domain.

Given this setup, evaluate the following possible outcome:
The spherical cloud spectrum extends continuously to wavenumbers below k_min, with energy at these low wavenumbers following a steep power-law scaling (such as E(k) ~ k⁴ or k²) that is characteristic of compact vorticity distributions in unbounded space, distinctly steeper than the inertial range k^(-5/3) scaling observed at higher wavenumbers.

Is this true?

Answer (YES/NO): YES